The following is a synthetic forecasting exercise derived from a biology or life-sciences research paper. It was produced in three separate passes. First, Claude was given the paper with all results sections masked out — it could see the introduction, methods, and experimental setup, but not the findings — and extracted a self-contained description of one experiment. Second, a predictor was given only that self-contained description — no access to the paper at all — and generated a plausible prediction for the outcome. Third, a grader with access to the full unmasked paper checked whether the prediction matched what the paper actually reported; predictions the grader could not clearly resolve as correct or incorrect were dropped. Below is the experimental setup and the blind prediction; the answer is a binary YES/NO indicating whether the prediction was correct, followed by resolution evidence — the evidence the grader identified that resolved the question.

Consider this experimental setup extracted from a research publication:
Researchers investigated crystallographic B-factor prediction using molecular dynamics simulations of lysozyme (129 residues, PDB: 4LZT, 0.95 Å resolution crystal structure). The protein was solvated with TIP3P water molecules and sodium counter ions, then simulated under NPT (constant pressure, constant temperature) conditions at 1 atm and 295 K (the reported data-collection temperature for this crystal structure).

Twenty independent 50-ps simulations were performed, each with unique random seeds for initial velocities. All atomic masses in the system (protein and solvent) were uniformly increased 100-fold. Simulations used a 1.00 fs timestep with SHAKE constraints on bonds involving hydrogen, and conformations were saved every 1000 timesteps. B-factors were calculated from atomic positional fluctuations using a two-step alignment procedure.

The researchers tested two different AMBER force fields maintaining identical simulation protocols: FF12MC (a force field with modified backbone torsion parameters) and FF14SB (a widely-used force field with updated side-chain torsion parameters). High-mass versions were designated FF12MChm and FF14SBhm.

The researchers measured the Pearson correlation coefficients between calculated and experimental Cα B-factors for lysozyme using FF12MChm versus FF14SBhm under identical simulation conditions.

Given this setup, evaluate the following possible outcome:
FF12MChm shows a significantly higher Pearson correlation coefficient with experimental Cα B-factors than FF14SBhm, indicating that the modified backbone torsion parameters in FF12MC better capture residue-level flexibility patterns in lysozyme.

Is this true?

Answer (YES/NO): NO